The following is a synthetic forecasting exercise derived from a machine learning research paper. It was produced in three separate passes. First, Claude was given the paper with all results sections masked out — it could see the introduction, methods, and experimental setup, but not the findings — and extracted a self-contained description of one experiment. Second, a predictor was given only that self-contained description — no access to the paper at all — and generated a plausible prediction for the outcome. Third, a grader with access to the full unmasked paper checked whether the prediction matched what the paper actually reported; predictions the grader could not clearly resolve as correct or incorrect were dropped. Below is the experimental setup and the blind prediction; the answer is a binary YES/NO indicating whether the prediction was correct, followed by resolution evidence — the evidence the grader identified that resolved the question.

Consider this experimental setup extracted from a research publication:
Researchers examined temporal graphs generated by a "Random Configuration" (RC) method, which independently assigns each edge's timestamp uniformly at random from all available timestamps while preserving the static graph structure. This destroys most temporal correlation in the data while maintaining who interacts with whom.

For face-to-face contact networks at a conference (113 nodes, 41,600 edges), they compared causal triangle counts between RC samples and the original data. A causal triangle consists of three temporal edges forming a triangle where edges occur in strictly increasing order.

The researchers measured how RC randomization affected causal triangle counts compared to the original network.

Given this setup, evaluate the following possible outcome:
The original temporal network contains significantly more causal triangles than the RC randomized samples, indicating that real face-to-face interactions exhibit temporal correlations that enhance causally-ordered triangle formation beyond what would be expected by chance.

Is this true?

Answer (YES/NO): YES